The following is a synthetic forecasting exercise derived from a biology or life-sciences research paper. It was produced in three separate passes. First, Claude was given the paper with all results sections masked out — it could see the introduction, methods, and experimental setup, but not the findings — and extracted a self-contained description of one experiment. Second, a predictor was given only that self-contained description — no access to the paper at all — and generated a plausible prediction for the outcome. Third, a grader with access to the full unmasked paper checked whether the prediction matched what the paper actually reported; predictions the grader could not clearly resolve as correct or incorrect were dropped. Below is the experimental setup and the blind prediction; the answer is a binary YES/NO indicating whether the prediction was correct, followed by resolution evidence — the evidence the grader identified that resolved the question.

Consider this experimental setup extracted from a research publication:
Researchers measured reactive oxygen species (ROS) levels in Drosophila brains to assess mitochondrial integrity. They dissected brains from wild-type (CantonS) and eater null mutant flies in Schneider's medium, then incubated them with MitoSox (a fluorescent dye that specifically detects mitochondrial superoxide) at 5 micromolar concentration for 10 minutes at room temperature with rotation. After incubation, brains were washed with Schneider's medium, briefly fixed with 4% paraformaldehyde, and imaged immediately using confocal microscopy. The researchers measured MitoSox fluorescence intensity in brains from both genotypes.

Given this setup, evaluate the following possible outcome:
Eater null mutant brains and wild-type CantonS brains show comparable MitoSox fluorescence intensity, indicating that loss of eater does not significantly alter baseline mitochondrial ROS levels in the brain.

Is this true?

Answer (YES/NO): NO